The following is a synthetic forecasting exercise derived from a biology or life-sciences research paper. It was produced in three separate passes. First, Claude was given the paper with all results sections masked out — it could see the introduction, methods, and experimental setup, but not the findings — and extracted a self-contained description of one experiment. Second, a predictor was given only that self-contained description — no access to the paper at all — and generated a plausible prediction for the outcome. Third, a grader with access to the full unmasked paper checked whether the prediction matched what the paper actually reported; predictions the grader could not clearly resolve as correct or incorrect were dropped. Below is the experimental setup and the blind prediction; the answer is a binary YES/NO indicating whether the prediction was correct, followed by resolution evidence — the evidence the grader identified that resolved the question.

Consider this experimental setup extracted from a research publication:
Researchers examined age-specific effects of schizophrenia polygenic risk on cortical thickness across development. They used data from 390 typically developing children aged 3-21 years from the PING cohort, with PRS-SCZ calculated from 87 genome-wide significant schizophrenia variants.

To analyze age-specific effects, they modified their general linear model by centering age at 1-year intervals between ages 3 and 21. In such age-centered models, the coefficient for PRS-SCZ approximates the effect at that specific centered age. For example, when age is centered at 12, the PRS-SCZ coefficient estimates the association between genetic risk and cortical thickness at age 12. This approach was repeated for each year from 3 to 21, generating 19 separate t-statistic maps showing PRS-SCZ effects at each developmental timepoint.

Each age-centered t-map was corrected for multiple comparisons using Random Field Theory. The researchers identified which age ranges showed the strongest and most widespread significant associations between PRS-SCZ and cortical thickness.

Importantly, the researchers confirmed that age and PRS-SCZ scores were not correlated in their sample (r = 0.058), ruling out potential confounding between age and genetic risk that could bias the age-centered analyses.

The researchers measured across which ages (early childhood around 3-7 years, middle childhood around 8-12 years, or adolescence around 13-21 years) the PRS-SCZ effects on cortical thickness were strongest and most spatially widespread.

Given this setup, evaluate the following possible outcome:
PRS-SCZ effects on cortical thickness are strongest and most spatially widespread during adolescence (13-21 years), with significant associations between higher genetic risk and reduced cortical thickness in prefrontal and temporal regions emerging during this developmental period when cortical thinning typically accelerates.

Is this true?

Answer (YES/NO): NO